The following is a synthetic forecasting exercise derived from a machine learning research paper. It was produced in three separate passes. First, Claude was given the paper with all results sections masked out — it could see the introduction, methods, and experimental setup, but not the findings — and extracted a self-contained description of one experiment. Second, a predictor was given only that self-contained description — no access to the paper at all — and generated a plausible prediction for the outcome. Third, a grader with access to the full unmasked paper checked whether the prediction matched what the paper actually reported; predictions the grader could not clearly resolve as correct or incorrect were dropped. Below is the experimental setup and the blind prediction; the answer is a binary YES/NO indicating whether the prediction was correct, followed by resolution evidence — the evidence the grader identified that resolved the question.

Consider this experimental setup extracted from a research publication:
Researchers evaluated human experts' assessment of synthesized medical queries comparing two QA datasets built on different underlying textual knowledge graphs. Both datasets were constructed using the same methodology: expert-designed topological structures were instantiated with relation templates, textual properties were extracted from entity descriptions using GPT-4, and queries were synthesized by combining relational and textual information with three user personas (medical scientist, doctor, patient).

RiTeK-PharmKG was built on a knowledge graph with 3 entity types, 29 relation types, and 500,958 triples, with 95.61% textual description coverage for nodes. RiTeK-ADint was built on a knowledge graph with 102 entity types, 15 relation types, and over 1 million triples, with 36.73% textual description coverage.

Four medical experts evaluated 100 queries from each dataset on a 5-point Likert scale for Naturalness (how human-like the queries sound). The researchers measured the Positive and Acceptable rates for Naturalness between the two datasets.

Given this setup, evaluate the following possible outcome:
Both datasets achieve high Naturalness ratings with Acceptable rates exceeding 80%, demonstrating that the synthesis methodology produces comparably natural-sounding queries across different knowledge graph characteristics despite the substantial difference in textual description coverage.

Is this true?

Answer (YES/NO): YES